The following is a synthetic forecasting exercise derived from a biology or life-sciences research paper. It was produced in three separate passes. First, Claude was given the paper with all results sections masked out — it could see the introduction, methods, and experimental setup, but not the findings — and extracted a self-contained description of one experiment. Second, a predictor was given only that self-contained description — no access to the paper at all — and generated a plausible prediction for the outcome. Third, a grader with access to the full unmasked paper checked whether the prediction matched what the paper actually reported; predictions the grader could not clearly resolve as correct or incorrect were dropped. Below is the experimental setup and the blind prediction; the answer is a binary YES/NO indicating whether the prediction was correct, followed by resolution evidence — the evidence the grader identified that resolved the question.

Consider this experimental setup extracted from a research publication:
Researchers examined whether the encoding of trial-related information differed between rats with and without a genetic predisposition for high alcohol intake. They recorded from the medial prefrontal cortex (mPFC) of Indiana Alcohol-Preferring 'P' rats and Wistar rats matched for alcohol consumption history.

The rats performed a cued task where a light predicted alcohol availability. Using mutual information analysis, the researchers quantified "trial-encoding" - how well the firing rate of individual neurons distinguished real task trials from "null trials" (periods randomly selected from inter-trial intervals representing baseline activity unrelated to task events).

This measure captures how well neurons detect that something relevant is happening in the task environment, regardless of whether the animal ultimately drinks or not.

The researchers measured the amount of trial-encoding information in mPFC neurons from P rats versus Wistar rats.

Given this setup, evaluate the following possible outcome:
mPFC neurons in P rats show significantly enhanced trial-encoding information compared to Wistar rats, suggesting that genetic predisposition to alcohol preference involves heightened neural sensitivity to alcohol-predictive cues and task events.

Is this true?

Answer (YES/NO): NO